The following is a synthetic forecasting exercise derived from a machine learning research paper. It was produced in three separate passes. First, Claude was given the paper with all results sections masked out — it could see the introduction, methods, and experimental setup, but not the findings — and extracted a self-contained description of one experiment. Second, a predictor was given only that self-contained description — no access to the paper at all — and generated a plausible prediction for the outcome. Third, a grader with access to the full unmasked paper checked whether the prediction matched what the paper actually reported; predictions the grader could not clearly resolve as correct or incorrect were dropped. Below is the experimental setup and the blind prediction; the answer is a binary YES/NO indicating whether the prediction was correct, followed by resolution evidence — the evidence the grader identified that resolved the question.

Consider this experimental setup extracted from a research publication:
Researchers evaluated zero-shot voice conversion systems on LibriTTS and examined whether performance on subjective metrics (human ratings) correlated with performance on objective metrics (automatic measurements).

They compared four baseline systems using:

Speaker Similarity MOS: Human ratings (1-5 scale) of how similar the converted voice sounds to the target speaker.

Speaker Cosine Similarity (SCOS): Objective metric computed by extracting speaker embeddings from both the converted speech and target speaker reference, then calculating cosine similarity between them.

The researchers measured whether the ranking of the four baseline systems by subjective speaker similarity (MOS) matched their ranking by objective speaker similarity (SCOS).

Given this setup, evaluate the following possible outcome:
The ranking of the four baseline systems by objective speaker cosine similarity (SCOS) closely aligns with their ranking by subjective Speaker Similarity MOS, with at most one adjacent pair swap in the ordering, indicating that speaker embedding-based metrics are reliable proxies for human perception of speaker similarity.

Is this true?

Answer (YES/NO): YES